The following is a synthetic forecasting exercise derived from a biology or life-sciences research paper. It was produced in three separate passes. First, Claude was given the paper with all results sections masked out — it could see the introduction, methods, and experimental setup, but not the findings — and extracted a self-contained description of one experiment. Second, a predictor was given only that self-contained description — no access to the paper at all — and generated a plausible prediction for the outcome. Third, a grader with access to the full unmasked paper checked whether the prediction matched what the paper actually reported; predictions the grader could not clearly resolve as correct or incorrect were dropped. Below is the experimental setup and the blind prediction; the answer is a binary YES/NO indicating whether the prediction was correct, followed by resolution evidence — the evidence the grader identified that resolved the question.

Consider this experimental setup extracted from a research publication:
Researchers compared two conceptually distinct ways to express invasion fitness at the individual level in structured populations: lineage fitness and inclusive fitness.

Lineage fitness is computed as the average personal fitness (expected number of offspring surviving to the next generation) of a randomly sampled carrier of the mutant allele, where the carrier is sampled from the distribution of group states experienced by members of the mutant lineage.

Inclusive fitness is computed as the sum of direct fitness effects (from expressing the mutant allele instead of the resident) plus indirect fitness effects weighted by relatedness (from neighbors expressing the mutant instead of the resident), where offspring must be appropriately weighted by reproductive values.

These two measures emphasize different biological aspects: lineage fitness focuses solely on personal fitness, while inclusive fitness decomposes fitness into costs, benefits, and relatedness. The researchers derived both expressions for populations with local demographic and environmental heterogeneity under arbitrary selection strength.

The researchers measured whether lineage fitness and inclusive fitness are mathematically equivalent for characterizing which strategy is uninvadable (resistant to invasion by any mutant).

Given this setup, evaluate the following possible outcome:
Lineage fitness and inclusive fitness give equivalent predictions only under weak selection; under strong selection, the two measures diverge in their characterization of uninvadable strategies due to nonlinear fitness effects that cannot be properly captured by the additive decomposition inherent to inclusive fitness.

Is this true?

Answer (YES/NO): NO